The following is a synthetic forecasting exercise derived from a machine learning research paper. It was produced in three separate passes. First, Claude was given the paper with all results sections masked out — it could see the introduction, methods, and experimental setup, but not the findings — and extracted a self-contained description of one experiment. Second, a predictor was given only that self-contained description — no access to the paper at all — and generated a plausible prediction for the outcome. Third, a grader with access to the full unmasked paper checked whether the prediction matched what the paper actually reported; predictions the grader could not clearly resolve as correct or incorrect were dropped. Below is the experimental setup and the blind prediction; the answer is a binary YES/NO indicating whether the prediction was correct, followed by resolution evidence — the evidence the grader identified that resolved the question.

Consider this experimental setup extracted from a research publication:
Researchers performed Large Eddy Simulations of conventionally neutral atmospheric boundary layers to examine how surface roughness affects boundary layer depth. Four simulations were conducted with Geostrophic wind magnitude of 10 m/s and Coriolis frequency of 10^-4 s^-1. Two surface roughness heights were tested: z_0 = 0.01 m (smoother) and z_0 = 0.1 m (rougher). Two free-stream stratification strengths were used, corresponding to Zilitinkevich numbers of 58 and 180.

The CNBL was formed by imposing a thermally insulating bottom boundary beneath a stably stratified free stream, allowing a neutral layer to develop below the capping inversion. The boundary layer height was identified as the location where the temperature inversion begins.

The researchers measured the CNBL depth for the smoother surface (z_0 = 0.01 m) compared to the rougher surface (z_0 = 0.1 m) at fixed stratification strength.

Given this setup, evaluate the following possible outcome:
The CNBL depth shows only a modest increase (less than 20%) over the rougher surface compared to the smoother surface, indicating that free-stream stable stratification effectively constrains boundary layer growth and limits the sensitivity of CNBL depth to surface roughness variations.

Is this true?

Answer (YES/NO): NO